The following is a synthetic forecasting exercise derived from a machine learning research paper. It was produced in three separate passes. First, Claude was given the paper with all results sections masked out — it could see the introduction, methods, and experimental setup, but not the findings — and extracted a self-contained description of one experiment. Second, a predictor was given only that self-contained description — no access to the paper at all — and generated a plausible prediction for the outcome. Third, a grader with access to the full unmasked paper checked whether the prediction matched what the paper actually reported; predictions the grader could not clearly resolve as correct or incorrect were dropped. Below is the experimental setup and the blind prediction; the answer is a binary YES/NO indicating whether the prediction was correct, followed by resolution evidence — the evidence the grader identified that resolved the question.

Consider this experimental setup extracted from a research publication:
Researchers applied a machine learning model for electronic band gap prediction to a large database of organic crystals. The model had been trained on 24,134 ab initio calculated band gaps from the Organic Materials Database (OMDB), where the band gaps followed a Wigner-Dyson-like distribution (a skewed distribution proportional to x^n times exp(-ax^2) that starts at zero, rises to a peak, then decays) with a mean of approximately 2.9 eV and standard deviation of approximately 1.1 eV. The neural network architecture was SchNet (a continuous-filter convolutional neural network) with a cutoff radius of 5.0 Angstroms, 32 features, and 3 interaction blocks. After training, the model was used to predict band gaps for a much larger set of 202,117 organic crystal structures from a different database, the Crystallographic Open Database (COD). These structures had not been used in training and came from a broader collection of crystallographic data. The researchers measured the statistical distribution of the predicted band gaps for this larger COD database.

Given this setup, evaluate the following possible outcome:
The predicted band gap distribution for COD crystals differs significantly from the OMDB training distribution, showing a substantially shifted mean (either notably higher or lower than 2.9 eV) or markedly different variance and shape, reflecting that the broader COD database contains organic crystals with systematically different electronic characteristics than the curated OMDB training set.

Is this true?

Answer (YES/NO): NO